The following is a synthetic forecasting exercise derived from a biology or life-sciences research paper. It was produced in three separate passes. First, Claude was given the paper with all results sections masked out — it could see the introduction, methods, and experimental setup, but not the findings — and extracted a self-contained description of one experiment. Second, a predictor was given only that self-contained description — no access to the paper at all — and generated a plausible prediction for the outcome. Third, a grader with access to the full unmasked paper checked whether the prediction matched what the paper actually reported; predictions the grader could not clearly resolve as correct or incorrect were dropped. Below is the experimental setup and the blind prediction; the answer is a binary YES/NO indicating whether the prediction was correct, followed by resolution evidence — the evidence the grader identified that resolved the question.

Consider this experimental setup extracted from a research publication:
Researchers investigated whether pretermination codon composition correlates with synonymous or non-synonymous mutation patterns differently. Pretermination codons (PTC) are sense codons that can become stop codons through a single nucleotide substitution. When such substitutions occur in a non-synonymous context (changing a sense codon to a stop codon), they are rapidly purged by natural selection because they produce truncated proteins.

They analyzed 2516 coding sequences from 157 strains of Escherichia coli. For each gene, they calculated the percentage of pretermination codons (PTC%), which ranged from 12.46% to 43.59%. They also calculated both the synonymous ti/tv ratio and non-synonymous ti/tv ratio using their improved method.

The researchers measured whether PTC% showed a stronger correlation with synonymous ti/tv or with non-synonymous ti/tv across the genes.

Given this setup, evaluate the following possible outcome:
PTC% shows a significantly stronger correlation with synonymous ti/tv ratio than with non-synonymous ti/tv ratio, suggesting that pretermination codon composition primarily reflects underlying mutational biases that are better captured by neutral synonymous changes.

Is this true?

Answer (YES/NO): NO